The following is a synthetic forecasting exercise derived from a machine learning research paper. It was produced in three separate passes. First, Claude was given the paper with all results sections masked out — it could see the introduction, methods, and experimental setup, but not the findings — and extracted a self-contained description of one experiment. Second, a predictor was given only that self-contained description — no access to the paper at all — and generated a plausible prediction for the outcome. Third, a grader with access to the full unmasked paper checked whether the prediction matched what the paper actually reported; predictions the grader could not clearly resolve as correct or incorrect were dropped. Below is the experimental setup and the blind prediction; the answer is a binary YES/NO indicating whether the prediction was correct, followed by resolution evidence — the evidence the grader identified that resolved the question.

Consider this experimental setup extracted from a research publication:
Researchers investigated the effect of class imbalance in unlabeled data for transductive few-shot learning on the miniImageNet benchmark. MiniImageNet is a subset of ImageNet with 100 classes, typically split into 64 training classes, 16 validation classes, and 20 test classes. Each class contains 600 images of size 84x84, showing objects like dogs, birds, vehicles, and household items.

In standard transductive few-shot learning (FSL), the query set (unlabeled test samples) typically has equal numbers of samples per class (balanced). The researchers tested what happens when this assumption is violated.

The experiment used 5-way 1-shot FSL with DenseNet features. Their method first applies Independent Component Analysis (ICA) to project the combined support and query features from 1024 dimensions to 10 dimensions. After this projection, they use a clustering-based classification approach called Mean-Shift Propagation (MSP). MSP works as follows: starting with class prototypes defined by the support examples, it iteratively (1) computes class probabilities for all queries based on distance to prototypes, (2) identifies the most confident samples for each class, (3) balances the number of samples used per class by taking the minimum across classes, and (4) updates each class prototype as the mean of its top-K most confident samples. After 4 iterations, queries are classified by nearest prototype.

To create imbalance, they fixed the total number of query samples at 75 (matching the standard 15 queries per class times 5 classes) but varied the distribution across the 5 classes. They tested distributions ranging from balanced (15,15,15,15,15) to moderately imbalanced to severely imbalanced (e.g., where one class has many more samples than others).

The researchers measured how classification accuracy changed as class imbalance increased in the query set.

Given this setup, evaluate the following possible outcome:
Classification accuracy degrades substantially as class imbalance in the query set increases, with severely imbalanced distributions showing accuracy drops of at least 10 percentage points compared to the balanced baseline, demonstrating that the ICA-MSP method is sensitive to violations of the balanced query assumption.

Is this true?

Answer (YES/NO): NO